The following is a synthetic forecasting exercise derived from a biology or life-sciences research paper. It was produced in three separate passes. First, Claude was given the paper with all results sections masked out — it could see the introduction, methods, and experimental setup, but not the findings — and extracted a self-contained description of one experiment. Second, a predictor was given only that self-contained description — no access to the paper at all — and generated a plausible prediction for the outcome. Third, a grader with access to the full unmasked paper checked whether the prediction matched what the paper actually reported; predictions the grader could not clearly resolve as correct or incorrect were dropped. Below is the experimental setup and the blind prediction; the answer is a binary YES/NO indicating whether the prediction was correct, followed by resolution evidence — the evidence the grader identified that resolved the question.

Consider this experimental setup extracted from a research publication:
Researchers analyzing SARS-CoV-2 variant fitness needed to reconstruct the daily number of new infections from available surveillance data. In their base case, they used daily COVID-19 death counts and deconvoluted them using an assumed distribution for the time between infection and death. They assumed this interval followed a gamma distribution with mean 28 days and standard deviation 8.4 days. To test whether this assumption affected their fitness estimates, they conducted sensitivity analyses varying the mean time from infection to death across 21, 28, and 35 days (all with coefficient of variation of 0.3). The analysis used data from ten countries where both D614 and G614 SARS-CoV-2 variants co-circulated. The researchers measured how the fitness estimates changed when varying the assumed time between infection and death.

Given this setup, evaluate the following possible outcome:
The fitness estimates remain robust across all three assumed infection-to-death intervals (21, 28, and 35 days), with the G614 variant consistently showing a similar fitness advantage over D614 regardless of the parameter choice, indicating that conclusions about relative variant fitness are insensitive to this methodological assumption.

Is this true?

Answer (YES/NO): YES